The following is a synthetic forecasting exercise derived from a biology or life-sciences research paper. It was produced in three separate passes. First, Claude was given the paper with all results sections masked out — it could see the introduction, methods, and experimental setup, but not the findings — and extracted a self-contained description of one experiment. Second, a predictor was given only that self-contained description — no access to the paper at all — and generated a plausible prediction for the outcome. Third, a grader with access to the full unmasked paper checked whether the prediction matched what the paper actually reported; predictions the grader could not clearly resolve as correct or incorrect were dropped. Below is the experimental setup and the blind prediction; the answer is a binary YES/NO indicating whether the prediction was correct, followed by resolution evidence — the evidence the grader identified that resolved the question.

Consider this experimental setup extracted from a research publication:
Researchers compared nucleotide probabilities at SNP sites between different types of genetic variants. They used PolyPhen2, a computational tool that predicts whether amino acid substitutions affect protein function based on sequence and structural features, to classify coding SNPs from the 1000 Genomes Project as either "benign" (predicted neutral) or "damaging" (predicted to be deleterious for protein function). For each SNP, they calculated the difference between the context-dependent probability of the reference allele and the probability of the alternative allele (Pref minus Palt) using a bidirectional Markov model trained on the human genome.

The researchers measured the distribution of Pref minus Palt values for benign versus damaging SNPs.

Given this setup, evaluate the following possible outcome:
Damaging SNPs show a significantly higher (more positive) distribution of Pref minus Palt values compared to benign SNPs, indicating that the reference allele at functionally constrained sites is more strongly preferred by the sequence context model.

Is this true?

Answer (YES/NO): NO